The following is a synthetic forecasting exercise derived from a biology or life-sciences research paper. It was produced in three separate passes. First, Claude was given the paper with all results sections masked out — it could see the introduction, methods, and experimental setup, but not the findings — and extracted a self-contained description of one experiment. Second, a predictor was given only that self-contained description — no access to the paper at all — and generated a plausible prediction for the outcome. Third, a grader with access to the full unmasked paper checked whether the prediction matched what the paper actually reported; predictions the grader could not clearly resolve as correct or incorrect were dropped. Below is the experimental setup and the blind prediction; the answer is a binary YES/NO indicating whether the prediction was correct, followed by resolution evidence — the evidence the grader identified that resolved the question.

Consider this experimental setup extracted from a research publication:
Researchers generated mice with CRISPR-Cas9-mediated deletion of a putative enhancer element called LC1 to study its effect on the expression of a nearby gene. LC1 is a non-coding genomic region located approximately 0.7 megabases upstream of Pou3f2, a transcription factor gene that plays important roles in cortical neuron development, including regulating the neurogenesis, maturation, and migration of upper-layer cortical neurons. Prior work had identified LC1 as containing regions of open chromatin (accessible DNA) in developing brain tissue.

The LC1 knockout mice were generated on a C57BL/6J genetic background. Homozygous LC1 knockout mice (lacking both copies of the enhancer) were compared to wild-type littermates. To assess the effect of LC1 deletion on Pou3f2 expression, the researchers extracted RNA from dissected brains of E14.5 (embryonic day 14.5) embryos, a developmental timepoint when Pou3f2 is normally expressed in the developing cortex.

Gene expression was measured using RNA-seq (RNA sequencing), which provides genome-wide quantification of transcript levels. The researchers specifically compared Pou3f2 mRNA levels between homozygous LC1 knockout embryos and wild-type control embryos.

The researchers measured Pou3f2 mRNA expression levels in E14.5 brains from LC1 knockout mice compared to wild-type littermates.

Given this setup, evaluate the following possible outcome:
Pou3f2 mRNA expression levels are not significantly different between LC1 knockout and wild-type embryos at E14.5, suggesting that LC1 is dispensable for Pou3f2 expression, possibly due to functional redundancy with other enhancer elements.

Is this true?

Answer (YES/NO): YES